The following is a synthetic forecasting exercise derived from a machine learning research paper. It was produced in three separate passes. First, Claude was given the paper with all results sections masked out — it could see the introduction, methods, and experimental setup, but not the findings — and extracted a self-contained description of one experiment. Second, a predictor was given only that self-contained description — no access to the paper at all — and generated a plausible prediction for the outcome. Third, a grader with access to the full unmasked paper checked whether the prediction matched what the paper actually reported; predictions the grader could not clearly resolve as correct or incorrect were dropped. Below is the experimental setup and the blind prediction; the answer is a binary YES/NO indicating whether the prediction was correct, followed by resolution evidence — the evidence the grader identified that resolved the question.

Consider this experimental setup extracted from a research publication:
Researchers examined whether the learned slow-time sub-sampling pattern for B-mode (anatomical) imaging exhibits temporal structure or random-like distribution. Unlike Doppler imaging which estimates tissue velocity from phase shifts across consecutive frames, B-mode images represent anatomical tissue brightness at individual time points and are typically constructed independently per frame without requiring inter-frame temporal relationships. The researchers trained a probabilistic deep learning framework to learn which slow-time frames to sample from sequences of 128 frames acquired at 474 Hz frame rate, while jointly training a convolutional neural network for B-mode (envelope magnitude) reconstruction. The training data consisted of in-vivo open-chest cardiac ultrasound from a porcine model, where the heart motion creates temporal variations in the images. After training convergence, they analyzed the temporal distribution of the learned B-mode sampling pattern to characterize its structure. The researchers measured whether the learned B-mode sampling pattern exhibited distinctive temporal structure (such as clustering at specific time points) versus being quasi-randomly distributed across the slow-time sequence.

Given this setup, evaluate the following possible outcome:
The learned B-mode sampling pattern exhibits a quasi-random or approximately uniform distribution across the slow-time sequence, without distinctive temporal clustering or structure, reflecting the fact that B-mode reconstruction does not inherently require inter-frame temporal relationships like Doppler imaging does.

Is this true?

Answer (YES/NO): YES